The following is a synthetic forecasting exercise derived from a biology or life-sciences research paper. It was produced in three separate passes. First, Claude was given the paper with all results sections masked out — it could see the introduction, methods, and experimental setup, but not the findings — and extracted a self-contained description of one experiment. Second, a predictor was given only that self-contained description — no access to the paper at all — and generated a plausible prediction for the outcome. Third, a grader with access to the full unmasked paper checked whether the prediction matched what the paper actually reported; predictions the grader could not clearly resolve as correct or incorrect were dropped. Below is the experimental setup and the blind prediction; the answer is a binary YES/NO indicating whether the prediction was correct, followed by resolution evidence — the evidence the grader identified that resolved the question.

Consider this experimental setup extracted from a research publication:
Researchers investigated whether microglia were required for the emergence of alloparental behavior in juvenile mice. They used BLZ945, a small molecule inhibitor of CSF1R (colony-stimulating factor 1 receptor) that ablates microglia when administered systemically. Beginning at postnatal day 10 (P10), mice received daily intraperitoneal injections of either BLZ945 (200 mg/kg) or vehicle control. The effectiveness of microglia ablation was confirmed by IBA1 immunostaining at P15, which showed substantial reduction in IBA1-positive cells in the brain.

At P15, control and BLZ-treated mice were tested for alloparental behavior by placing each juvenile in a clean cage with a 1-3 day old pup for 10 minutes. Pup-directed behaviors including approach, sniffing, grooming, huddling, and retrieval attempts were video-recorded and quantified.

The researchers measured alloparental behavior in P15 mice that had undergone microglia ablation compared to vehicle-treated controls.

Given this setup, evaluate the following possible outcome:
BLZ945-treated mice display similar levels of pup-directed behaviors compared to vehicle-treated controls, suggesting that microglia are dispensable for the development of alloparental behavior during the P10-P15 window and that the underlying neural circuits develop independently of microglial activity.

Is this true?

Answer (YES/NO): NO